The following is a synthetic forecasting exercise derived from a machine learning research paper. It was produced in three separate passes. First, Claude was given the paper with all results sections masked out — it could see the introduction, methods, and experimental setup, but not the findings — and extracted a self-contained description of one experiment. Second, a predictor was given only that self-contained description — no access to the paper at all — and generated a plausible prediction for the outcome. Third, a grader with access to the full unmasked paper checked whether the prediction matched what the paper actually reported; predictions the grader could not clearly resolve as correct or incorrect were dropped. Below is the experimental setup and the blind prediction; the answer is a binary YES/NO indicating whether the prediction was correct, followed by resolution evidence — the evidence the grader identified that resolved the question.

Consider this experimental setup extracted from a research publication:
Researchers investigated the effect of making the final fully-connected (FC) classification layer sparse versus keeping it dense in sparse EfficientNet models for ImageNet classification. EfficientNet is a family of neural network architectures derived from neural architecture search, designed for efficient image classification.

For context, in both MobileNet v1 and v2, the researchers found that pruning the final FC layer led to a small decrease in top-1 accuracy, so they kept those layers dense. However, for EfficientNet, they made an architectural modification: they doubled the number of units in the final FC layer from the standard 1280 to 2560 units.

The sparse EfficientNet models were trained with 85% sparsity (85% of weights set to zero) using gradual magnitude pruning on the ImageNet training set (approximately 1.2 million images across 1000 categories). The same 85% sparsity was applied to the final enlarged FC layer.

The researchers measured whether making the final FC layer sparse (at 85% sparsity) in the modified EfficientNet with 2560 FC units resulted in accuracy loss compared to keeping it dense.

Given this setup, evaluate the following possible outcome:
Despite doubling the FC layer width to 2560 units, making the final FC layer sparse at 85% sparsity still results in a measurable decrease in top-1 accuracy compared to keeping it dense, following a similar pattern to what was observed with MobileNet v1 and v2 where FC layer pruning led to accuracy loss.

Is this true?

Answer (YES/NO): NO